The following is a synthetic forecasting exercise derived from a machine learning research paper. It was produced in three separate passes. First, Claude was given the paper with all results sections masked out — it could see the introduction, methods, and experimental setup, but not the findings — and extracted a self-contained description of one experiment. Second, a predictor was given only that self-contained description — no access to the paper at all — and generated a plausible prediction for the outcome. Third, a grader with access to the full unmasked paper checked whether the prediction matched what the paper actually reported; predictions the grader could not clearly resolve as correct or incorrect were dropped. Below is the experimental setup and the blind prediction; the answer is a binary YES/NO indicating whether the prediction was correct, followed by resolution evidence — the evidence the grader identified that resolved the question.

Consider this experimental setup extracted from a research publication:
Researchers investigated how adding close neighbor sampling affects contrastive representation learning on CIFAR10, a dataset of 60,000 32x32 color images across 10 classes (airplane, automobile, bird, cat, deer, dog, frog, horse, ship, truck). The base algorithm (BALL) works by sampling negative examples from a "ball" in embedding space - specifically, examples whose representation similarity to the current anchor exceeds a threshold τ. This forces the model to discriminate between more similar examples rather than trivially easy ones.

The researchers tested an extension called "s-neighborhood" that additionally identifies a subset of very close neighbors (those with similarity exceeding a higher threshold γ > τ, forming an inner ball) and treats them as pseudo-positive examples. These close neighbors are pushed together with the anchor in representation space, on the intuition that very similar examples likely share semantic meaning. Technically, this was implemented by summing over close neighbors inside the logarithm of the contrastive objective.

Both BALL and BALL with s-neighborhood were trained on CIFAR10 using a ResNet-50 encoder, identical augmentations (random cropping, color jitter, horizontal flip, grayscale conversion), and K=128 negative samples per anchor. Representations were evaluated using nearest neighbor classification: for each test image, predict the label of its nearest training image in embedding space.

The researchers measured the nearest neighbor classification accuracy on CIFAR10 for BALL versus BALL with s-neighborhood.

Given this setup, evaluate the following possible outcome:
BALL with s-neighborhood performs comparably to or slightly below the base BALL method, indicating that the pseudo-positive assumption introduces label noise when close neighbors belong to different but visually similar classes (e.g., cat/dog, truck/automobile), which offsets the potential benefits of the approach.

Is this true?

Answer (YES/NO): NO